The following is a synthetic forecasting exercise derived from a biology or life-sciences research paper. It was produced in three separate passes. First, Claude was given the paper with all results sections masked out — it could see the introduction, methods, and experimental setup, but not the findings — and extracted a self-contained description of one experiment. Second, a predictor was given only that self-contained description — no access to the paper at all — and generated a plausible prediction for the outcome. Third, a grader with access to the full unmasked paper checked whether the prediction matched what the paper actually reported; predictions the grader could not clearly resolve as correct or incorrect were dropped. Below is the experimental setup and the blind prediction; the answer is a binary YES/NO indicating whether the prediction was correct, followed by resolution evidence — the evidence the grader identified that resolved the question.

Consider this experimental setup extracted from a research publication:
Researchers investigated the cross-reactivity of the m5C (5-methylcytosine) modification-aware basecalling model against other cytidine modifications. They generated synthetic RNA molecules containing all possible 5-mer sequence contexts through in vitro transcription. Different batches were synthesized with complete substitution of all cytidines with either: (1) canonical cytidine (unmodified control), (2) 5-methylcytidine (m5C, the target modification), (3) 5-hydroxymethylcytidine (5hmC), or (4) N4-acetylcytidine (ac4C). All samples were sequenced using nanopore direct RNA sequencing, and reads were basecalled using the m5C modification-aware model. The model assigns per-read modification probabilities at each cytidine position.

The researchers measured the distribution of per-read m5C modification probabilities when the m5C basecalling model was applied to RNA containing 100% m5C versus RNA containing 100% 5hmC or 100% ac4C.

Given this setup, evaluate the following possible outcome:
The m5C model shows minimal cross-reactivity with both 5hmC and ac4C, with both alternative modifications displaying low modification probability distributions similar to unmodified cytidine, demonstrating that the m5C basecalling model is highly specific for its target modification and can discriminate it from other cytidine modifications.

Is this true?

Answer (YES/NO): NO